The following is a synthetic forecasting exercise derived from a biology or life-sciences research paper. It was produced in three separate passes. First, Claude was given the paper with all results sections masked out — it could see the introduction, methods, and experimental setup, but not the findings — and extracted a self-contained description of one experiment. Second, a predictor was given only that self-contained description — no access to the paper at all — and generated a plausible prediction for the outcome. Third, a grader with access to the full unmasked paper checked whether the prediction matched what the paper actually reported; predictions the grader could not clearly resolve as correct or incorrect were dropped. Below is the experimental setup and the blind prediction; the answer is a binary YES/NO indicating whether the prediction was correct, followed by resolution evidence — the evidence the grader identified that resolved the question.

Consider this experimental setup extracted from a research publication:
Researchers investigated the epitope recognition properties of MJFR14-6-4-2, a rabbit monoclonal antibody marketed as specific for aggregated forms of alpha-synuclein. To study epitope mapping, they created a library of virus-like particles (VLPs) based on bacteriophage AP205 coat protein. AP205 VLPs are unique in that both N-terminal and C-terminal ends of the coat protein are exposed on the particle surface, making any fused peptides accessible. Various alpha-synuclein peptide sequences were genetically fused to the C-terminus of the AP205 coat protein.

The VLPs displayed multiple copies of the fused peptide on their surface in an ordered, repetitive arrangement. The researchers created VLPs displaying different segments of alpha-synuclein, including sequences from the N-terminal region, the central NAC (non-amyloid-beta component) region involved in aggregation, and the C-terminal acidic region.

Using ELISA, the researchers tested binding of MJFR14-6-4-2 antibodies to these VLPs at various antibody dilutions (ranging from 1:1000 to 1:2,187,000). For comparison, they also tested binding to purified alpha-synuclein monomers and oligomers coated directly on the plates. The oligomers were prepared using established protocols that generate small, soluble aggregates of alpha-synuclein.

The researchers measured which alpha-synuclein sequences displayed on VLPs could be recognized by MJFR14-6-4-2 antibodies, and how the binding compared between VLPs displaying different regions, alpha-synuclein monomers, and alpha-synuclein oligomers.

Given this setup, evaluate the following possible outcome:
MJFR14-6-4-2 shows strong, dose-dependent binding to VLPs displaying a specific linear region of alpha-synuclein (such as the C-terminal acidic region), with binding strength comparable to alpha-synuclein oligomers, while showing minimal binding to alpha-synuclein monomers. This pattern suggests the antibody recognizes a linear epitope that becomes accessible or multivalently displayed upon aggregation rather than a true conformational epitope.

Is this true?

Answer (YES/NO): YES